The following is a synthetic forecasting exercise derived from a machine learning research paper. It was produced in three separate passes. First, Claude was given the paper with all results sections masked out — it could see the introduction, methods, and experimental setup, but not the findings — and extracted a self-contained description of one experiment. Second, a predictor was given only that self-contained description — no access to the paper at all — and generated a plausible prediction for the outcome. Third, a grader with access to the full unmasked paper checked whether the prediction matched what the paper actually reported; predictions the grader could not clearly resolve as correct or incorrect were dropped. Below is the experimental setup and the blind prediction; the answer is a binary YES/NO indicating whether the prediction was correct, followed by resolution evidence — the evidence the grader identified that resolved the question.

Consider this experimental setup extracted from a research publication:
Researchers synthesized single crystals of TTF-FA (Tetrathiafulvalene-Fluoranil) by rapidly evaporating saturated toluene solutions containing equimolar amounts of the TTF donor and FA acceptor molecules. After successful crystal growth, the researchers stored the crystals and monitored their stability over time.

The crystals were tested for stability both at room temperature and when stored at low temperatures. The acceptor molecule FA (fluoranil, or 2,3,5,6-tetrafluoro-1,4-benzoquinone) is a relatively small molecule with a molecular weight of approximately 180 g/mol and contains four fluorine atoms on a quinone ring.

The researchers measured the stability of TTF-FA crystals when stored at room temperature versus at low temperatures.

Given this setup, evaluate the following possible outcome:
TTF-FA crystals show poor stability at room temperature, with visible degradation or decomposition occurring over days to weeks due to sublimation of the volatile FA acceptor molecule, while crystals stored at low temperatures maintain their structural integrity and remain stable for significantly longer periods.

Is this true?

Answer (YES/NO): YES